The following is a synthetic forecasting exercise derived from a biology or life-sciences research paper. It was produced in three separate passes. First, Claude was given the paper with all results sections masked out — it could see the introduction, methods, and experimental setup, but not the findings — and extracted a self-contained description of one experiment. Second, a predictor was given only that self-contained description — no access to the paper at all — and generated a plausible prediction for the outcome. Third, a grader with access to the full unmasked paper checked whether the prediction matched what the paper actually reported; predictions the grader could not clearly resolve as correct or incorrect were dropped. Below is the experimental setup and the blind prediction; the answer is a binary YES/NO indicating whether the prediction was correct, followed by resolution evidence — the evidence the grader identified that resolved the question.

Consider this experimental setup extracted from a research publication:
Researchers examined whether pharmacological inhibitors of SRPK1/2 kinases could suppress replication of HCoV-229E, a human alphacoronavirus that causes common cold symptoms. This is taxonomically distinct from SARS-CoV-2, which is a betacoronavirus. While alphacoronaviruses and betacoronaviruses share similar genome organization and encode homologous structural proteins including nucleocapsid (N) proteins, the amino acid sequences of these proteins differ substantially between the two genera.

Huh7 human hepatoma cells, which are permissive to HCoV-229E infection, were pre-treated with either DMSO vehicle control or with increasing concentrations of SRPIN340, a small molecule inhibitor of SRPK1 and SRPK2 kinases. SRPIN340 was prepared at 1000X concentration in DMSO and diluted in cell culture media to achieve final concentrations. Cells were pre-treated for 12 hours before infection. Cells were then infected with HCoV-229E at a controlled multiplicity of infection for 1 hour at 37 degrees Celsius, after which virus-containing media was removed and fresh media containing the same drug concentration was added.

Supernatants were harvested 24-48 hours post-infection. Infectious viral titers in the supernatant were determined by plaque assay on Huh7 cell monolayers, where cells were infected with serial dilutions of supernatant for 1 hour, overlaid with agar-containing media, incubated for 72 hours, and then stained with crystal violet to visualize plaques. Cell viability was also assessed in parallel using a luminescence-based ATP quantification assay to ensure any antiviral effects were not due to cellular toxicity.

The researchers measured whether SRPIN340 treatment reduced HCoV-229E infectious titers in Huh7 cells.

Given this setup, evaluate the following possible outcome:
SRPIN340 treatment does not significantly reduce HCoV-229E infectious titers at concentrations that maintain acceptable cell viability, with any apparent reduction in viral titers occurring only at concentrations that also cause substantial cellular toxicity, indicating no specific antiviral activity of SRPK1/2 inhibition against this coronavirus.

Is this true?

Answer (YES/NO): NO